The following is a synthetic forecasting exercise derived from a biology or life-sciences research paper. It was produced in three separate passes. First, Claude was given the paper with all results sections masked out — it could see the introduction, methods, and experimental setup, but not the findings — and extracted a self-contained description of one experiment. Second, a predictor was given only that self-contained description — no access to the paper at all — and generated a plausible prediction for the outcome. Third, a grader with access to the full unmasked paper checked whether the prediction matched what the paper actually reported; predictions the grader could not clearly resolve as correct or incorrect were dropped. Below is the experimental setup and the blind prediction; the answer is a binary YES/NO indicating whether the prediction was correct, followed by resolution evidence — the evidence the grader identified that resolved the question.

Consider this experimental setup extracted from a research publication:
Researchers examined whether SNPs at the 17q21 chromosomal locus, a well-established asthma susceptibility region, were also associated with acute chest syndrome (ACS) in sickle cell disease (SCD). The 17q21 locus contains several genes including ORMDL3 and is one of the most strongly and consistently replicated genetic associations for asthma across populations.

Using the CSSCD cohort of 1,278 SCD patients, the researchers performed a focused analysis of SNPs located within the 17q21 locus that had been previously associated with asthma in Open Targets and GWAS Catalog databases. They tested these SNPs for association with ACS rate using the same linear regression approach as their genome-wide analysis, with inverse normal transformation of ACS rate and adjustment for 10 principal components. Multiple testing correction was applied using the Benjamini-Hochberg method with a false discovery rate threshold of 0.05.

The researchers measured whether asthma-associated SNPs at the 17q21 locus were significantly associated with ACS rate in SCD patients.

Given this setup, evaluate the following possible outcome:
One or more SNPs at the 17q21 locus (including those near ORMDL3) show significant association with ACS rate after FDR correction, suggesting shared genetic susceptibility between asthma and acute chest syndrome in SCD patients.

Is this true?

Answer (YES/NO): NO